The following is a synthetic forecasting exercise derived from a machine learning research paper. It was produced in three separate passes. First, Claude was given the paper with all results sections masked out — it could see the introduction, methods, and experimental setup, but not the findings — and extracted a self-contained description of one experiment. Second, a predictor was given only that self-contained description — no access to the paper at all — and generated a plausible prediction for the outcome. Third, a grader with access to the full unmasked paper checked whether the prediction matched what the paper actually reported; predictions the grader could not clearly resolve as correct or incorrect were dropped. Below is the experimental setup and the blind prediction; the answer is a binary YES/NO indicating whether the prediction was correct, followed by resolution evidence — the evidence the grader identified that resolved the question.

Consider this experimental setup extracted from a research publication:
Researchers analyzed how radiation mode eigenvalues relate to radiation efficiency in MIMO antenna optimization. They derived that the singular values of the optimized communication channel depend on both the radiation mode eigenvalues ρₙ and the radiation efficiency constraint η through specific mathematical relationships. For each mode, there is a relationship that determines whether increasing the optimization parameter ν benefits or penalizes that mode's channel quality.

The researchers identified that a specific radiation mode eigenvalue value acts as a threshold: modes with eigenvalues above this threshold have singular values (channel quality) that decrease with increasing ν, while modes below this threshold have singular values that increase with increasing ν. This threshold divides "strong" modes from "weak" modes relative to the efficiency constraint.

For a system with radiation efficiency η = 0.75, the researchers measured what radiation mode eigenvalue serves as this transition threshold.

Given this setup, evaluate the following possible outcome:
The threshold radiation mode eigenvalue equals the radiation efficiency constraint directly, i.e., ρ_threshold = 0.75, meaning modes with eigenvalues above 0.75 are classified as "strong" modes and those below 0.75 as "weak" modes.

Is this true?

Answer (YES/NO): NO